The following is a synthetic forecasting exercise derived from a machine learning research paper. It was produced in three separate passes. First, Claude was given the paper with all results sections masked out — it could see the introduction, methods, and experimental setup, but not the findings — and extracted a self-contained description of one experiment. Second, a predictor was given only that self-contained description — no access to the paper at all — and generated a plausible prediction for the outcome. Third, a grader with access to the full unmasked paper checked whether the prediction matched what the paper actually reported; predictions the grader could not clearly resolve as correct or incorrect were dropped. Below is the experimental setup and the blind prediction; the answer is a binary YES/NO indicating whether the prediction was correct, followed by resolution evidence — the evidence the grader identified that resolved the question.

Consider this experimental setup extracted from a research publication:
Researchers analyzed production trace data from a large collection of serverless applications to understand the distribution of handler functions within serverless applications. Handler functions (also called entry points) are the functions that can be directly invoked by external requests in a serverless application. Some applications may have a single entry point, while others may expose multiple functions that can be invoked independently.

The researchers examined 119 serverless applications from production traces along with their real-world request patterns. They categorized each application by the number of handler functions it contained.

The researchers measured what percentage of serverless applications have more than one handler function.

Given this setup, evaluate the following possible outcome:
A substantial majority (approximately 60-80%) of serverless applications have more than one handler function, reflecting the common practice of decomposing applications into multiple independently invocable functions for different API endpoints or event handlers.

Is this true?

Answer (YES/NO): NO